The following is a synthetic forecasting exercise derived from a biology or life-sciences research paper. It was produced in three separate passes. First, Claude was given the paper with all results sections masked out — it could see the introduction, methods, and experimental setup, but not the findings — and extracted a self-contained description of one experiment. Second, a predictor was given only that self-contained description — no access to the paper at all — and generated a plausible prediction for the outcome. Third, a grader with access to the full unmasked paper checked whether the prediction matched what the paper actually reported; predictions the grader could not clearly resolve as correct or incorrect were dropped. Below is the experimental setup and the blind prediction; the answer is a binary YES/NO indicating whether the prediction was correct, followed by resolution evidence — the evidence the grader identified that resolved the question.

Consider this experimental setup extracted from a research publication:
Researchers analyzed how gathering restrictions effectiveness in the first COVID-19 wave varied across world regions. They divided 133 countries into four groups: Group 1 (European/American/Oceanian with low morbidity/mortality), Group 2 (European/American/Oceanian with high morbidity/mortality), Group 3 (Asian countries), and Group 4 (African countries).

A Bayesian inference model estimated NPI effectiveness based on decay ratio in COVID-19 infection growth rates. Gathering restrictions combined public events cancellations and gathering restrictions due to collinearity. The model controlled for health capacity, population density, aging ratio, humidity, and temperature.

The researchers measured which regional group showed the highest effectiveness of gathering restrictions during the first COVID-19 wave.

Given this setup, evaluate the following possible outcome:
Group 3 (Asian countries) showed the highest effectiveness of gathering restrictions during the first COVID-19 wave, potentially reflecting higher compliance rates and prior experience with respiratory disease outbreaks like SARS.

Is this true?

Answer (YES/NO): YES